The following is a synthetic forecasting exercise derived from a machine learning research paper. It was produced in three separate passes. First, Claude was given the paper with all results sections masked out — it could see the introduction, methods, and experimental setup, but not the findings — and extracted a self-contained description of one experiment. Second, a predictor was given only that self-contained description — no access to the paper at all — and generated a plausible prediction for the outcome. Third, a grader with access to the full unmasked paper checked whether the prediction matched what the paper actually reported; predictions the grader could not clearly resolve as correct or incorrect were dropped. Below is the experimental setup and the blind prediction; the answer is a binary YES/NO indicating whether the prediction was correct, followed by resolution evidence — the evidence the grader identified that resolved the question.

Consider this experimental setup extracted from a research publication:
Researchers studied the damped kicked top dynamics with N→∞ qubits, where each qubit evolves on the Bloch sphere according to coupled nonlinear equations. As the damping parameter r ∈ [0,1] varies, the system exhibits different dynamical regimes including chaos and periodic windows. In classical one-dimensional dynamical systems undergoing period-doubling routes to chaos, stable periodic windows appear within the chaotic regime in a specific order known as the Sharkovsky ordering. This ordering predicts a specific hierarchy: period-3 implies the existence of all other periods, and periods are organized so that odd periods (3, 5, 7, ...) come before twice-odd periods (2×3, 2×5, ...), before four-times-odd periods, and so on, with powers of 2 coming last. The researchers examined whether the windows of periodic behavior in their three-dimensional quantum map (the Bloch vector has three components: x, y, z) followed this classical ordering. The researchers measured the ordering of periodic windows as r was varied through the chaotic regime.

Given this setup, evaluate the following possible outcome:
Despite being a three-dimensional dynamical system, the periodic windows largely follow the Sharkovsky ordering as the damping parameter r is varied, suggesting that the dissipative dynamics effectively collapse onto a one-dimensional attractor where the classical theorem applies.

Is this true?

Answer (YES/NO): YES